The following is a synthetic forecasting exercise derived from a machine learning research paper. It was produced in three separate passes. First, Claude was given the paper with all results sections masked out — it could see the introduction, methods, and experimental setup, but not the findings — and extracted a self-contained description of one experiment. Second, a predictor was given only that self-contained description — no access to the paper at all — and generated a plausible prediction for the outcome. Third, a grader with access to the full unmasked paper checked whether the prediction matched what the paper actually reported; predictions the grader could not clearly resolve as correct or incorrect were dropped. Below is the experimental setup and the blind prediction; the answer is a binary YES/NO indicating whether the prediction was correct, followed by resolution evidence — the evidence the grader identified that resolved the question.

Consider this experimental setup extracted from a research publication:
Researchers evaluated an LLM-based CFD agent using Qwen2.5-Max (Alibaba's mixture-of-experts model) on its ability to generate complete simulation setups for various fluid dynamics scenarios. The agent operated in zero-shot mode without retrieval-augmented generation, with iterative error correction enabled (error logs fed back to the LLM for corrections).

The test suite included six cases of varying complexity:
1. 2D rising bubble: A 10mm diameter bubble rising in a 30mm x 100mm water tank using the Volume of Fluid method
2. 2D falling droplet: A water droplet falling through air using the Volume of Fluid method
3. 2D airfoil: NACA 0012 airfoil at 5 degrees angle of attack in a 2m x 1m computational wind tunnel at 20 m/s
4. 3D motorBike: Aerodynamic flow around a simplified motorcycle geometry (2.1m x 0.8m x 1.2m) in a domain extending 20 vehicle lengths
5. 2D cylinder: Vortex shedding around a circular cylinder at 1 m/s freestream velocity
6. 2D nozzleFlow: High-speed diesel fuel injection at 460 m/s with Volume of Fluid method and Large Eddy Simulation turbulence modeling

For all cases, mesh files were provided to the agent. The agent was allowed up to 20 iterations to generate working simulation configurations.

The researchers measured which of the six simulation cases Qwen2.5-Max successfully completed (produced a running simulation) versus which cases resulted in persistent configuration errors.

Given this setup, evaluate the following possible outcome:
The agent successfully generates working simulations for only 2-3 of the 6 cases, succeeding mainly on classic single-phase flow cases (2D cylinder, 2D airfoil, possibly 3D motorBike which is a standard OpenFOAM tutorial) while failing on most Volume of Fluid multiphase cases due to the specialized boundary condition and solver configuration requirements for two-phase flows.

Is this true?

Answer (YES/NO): NO